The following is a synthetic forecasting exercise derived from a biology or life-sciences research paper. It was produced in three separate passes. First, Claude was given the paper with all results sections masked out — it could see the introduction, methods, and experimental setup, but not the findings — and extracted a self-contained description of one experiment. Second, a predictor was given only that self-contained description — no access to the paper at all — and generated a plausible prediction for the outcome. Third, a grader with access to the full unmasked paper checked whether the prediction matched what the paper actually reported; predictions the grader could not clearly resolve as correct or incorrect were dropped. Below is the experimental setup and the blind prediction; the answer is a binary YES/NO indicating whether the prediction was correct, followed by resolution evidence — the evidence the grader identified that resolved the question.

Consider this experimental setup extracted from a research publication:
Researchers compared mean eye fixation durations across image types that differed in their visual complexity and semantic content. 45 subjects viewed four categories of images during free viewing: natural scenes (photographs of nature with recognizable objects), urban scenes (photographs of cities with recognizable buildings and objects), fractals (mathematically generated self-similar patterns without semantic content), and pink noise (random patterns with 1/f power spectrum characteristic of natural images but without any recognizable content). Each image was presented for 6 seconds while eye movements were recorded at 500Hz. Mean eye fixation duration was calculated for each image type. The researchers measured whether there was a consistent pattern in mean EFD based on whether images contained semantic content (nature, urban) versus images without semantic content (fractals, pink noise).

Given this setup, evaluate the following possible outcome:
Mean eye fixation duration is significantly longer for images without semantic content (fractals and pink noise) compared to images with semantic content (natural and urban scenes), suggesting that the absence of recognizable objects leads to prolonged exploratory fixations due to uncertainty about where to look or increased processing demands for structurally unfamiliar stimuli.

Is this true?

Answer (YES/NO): NO